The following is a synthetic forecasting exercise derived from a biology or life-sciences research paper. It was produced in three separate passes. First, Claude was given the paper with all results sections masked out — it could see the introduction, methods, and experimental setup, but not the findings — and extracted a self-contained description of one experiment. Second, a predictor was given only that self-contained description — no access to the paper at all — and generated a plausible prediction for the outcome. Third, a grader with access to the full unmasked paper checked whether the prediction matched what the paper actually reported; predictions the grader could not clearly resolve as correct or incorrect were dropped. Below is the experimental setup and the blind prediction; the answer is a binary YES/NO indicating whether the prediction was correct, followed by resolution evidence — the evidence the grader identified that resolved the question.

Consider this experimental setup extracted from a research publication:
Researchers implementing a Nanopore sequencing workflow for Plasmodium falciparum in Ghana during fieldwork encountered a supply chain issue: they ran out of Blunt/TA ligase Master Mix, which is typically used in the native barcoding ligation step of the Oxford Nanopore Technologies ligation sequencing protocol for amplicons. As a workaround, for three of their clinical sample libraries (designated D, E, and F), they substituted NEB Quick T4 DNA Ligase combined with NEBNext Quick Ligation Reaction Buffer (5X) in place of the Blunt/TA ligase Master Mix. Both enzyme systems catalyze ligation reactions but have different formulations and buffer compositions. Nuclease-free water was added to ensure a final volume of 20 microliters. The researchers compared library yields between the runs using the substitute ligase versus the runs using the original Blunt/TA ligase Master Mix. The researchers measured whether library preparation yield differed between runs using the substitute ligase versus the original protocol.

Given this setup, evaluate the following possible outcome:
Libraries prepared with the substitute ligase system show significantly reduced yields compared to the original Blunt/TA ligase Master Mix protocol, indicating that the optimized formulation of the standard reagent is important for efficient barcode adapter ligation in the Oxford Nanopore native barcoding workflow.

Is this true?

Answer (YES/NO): NO